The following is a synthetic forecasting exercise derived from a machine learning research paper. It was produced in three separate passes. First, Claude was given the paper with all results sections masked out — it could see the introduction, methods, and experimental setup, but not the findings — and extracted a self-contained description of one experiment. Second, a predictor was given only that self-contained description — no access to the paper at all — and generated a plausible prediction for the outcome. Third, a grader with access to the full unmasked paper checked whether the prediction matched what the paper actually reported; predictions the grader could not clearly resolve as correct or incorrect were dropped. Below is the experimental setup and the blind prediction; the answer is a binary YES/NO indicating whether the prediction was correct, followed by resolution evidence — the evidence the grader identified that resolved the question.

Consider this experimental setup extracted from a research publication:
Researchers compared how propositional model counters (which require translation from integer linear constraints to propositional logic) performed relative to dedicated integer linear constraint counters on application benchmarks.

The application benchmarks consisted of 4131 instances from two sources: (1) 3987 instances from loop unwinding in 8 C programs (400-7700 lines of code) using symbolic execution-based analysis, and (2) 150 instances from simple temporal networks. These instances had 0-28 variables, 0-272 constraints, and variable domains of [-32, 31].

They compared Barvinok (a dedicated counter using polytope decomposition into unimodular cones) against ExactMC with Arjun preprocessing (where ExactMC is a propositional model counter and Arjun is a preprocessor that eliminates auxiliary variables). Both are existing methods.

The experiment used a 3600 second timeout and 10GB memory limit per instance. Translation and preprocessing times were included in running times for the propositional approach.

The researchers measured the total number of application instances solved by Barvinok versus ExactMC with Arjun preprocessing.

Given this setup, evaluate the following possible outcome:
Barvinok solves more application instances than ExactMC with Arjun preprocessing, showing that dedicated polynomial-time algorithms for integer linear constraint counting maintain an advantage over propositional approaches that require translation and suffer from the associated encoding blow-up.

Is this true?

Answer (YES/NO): YES